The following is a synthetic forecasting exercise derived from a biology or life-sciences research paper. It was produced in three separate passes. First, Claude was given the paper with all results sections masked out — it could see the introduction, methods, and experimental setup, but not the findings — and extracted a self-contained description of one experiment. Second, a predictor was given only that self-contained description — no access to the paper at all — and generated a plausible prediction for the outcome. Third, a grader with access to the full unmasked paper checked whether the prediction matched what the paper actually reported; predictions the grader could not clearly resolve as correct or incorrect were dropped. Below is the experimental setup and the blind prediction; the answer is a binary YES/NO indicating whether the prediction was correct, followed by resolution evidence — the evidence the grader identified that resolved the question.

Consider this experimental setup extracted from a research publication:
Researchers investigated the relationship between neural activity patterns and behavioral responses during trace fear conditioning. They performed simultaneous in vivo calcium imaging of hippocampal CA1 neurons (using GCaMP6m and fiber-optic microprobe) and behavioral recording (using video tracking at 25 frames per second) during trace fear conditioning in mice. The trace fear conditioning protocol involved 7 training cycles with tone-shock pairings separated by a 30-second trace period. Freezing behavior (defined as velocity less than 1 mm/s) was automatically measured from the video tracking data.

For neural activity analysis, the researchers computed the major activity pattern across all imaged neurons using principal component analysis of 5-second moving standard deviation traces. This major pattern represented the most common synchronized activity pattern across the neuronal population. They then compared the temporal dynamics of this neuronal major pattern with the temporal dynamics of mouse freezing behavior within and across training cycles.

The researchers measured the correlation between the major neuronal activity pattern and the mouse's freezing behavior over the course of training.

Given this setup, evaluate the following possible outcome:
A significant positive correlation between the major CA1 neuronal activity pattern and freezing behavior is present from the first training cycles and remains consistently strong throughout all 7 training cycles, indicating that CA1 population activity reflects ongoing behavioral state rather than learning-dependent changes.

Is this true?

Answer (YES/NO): NO